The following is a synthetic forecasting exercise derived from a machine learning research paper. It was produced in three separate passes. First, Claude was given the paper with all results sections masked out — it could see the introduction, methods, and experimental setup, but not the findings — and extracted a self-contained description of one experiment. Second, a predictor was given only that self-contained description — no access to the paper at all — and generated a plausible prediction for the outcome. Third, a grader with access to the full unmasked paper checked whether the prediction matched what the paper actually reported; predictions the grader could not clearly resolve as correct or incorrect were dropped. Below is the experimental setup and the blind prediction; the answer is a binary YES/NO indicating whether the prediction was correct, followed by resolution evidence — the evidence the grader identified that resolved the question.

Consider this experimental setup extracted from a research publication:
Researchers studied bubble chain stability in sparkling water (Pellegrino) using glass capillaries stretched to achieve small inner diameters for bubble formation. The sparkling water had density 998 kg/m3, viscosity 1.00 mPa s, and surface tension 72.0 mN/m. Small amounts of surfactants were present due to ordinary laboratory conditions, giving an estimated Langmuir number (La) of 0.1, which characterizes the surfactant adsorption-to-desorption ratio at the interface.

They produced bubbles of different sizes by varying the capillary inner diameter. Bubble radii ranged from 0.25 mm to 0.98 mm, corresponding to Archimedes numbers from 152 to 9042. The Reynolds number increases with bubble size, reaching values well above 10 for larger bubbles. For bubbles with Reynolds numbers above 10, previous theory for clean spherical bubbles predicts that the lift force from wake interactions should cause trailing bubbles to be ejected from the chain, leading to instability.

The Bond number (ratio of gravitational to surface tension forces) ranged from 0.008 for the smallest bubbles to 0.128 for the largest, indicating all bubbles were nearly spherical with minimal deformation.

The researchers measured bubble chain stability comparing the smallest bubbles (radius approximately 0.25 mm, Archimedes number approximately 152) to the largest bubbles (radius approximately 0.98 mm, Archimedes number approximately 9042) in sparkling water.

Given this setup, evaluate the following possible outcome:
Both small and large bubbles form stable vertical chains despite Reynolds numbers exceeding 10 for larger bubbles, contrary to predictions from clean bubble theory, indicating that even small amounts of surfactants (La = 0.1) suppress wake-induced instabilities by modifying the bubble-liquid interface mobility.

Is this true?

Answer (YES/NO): NO